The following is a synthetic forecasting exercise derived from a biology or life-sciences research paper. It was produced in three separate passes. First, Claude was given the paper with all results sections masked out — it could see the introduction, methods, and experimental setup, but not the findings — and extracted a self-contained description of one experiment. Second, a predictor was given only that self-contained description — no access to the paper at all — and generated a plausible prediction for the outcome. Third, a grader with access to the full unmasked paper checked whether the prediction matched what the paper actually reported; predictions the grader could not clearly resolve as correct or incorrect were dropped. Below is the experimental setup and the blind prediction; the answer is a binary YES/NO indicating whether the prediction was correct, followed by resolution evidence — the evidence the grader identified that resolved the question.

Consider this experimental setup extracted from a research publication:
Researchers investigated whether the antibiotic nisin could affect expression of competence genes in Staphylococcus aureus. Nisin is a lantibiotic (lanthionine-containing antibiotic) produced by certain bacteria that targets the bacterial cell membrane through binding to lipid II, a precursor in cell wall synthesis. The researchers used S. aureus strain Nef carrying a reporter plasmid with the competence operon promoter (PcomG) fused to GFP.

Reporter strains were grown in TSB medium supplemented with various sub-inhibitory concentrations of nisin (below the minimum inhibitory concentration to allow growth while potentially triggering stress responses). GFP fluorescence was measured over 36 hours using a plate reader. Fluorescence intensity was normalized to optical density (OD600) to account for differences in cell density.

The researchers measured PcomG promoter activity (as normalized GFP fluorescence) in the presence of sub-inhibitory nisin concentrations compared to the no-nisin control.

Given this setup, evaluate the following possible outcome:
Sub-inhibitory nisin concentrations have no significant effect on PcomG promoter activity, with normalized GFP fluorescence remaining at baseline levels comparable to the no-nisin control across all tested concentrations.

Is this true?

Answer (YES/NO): NO